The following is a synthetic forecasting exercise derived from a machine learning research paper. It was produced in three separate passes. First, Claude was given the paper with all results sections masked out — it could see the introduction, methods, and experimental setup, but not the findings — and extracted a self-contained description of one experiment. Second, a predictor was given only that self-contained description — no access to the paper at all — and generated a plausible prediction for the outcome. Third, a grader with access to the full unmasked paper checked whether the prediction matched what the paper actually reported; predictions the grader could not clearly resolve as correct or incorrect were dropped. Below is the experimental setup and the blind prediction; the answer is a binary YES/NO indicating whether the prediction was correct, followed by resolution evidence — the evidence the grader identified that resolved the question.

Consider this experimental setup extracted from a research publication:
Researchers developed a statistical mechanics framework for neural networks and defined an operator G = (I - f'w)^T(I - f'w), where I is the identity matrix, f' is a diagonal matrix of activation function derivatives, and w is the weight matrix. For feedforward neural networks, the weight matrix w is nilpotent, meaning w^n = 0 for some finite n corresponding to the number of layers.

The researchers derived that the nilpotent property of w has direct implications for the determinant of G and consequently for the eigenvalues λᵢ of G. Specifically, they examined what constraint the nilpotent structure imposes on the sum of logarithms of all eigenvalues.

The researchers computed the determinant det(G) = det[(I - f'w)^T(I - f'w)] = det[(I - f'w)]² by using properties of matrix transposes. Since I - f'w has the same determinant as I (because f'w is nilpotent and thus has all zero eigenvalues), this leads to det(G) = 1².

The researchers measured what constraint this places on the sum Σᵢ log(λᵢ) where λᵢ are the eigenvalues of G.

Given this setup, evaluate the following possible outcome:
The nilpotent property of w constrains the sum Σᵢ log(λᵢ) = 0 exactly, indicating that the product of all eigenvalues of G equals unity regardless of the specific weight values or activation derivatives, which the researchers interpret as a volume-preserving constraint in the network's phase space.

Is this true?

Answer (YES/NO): NO